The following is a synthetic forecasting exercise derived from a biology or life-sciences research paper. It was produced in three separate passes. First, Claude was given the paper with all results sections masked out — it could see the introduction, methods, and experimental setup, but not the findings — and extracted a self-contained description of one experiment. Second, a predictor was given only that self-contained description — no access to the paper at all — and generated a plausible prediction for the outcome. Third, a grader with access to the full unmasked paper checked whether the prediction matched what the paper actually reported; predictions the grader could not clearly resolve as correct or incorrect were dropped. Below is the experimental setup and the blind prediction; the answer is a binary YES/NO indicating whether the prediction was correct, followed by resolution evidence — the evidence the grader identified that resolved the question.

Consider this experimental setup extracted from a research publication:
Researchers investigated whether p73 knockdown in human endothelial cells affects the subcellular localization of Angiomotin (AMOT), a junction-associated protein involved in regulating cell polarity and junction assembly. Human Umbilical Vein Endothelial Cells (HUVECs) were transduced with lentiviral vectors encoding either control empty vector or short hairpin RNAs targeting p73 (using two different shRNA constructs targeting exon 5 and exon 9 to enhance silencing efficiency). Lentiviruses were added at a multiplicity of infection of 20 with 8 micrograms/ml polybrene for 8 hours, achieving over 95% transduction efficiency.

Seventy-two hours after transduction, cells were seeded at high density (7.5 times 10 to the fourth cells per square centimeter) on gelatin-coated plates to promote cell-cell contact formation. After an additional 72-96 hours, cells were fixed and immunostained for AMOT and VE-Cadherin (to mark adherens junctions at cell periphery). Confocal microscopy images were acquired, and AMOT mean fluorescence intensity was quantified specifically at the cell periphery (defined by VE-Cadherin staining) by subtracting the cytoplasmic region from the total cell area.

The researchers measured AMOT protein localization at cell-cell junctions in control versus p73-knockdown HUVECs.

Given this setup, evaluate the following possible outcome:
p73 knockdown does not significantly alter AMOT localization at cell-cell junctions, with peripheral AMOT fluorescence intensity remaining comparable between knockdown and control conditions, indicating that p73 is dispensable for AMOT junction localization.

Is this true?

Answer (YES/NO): NO